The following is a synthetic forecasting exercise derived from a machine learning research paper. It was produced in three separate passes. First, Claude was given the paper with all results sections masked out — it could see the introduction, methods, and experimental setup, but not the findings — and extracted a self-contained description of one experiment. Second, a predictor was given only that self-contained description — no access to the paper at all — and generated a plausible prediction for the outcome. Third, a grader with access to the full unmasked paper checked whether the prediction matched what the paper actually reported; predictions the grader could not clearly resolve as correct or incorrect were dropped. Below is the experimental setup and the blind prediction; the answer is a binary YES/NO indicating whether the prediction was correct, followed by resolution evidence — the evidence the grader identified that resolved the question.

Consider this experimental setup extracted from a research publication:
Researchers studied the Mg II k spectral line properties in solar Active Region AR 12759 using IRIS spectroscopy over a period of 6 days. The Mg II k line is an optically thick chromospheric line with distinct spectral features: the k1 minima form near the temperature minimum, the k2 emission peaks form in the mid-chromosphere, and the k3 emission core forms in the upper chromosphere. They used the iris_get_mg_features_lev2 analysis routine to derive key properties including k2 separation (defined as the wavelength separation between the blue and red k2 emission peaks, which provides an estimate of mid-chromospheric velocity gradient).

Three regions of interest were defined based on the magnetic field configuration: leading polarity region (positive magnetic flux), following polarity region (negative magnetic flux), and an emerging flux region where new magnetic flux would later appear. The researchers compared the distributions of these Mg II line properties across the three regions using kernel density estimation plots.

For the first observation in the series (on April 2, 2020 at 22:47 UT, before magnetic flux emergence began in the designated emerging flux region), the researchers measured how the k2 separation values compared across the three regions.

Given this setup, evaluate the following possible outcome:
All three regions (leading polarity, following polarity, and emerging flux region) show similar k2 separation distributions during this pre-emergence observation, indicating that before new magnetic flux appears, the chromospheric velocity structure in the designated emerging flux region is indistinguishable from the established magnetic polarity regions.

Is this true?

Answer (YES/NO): NO